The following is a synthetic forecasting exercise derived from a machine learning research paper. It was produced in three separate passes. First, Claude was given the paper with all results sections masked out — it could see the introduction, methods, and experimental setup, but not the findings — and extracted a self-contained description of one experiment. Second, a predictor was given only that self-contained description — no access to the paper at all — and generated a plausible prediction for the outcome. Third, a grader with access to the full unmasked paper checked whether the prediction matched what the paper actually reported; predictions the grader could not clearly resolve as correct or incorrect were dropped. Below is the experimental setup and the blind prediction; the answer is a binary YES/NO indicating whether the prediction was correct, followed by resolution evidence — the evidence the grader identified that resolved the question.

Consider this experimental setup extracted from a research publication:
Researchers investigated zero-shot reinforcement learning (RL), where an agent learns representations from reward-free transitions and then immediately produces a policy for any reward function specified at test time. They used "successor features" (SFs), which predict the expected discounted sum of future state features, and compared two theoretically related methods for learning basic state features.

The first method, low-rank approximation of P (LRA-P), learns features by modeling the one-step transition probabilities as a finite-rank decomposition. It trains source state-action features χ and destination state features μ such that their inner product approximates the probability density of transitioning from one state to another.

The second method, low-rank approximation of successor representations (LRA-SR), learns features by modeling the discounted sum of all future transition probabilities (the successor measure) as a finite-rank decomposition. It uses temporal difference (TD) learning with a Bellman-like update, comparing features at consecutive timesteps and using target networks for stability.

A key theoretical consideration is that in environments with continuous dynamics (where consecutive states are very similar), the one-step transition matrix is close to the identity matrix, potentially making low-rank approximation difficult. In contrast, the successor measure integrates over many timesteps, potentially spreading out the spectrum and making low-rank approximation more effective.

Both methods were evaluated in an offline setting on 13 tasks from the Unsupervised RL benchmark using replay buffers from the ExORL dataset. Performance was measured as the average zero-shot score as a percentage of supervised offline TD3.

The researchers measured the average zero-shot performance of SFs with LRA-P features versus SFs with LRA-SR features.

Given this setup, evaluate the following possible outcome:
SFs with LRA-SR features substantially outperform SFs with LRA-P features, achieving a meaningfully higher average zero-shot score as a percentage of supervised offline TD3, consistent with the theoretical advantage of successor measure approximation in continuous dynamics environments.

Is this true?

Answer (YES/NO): YES